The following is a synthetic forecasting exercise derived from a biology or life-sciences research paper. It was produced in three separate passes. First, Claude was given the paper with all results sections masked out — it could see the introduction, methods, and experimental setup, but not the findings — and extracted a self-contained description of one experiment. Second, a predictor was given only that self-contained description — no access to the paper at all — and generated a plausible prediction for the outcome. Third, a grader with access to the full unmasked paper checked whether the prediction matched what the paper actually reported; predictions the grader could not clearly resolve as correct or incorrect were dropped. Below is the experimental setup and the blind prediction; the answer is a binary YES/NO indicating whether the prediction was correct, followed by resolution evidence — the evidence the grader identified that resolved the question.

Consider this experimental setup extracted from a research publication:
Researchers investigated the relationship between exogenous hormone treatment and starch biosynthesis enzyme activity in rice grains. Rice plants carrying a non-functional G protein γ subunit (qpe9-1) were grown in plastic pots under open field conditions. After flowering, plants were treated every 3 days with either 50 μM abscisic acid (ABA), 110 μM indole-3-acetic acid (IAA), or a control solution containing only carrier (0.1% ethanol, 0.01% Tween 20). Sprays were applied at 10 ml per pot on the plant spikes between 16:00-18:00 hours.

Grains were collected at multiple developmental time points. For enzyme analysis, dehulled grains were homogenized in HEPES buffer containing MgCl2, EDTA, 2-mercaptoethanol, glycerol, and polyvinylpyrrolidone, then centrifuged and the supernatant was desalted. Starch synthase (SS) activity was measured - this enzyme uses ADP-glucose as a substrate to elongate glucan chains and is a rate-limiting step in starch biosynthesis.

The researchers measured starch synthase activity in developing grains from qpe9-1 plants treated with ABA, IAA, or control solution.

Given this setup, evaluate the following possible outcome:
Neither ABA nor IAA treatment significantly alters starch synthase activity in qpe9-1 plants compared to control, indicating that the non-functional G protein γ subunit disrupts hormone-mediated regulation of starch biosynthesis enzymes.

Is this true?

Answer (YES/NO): NO